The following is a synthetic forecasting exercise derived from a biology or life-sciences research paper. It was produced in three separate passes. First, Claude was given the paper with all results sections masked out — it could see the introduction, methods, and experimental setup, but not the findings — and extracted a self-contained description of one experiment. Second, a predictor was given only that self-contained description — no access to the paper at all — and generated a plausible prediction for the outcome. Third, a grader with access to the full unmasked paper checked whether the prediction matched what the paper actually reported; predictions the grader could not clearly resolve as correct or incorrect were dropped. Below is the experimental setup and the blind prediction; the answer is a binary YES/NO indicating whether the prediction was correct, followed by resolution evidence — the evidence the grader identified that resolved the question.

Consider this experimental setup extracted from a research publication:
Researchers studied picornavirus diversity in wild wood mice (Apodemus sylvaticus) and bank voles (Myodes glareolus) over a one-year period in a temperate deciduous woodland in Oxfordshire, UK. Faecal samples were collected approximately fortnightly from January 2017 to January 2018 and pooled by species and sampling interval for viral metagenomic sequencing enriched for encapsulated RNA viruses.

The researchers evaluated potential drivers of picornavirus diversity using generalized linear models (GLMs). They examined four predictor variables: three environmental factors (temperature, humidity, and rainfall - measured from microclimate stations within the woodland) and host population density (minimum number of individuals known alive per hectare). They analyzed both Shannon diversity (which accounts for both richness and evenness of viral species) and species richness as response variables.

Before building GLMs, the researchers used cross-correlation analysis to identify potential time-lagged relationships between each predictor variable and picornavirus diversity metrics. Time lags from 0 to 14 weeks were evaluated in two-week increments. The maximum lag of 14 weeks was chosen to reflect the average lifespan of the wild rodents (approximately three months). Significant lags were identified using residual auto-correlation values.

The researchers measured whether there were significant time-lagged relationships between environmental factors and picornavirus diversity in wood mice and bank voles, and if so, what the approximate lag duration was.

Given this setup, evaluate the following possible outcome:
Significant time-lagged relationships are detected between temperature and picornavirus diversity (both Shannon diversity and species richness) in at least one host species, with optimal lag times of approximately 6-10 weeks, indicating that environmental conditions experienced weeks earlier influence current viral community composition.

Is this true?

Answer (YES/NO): NO